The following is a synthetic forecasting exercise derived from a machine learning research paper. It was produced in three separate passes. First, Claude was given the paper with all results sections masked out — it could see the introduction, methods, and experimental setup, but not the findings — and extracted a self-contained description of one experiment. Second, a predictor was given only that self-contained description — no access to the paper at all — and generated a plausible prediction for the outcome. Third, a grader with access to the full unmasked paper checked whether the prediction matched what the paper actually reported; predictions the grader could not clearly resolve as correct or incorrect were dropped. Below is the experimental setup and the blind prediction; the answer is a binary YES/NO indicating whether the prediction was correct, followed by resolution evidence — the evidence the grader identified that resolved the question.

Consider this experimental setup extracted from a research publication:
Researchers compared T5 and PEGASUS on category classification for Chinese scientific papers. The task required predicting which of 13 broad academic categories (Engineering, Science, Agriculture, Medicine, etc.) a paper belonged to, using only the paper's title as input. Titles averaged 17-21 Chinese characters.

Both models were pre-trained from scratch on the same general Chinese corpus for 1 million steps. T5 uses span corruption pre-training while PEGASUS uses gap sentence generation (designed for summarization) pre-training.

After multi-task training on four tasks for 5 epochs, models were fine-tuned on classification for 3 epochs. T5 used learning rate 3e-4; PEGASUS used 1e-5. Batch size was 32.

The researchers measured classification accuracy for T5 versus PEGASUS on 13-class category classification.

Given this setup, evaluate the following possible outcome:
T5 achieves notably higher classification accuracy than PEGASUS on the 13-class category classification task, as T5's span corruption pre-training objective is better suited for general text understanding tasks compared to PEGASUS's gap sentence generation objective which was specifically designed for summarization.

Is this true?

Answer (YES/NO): NO